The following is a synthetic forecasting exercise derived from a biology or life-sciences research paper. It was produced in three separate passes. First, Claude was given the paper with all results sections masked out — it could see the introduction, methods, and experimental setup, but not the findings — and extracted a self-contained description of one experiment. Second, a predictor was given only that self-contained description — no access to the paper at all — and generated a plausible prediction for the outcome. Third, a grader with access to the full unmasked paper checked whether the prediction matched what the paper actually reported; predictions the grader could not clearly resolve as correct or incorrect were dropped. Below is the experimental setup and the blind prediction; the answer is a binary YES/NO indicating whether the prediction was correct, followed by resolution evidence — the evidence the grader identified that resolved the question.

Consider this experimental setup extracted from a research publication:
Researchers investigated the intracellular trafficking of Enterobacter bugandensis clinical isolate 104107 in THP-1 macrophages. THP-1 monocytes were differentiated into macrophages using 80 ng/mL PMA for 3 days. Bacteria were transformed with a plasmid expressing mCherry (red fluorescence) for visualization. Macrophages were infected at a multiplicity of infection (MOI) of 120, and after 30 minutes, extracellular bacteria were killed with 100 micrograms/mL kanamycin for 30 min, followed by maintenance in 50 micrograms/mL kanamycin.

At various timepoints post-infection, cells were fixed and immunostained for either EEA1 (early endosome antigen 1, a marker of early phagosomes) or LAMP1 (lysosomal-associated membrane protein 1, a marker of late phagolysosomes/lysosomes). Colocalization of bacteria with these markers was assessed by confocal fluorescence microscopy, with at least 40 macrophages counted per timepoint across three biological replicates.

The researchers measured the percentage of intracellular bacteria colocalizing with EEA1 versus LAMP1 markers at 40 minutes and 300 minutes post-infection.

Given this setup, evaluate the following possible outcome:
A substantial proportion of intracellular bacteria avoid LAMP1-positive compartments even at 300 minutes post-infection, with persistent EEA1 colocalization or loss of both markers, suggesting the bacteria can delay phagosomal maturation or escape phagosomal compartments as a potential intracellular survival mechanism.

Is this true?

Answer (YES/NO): NO